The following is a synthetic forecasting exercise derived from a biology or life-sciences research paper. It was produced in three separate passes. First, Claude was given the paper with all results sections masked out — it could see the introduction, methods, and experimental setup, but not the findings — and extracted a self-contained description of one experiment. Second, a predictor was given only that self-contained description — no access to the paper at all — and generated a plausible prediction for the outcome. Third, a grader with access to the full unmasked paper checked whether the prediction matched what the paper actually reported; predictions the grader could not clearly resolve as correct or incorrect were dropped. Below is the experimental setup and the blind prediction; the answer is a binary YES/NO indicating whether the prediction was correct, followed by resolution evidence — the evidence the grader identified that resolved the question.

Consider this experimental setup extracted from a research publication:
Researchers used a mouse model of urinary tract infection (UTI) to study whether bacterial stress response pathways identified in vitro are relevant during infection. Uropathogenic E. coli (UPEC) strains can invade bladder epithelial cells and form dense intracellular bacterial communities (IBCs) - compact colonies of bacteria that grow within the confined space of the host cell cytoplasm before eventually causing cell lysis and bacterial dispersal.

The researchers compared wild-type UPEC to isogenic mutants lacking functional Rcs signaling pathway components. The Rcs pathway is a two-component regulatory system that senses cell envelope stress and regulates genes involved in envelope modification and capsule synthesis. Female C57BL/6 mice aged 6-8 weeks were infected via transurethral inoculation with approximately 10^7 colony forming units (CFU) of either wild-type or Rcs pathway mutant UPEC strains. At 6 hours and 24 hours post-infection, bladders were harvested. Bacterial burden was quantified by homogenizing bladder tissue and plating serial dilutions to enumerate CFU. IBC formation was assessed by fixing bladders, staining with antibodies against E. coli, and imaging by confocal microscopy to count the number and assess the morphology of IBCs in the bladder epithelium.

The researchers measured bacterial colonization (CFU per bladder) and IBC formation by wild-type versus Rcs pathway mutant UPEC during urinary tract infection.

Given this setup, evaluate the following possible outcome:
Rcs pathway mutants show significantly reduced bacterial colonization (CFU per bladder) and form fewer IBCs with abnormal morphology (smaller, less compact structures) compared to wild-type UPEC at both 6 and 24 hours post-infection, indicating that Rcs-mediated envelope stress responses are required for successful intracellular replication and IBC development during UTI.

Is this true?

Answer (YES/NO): NO